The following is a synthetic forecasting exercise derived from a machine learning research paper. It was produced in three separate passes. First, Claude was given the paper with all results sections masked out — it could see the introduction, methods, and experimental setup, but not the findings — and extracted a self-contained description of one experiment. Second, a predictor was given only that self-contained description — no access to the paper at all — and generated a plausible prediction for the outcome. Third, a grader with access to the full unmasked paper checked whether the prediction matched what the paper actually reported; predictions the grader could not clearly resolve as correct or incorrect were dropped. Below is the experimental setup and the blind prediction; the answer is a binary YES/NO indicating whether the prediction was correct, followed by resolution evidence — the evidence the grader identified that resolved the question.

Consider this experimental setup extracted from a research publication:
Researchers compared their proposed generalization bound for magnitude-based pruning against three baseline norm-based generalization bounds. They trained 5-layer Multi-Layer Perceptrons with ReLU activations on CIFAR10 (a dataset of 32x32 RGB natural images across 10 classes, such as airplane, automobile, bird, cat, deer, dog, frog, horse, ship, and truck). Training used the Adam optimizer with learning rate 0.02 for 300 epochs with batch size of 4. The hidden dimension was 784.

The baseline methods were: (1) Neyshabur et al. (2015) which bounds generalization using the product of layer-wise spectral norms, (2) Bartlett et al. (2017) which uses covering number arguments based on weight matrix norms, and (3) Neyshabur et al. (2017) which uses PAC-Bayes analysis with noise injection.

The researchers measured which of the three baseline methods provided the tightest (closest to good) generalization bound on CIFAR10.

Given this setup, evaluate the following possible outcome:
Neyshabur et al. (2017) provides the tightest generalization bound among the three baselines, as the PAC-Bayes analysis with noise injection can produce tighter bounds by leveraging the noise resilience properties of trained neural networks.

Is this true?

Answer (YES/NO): NO